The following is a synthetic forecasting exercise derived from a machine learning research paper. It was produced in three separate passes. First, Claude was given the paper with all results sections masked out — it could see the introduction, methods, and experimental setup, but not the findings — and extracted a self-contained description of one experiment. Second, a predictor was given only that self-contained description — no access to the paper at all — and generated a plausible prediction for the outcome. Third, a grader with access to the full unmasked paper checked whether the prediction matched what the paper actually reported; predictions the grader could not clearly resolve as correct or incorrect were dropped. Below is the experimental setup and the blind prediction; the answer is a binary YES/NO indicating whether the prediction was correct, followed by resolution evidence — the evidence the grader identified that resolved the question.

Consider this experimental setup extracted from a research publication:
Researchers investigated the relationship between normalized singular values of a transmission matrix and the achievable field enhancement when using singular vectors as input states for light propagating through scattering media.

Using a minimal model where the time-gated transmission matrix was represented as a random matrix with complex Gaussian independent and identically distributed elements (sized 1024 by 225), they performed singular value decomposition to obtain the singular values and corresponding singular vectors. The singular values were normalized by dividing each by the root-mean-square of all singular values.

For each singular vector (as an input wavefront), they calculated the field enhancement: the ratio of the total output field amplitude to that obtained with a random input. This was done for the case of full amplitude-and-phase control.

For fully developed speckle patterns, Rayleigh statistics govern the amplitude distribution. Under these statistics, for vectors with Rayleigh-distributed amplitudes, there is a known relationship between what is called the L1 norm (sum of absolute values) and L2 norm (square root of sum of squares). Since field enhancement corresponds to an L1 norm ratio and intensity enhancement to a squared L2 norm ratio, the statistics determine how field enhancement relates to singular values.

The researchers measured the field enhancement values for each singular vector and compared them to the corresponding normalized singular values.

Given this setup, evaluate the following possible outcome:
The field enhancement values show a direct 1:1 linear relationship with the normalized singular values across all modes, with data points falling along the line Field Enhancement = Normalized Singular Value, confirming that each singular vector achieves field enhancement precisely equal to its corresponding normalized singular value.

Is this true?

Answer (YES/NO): YES